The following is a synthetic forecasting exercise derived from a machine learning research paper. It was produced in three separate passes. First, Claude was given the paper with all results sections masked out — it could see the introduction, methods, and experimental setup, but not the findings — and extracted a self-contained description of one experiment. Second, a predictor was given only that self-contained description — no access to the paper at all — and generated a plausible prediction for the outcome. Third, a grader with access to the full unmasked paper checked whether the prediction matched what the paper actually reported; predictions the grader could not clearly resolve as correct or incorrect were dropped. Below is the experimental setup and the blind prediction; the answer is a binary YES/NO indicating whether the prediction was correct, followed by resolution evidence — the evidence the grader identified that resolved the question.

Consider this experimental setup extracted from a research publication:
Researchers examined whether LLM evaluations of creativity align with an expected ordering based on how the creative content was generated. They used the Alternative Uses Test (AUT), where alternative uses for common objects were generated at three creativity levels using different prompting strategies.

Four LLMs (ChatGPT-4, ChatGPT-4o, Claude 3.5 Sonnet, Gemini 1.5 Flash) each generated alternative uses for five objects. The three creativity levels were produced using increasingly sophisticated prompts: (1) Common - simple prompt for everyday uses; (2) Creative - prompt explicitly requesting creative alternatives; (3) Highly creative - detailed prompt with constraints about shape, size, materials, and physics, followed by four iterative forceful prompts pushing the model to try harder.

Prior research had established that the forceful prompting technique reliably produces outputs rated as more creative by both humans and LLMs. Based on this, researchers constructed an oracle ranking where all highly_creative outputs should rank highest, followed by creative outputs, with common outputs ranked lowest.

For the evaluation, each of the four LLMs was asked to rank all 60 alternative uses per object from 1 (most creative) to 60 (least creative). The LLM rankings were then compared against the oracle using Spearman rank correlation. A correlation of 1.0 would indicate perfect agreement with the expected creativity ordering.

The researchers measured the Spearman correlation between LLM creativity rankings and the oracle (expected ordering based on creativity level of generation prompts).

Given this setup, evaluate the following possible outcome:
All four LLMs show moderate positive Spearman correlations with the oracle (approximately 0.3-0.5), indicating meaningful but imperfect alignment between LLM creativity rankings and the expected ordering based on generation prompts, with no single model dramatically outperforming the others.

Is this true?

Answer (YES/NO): NO